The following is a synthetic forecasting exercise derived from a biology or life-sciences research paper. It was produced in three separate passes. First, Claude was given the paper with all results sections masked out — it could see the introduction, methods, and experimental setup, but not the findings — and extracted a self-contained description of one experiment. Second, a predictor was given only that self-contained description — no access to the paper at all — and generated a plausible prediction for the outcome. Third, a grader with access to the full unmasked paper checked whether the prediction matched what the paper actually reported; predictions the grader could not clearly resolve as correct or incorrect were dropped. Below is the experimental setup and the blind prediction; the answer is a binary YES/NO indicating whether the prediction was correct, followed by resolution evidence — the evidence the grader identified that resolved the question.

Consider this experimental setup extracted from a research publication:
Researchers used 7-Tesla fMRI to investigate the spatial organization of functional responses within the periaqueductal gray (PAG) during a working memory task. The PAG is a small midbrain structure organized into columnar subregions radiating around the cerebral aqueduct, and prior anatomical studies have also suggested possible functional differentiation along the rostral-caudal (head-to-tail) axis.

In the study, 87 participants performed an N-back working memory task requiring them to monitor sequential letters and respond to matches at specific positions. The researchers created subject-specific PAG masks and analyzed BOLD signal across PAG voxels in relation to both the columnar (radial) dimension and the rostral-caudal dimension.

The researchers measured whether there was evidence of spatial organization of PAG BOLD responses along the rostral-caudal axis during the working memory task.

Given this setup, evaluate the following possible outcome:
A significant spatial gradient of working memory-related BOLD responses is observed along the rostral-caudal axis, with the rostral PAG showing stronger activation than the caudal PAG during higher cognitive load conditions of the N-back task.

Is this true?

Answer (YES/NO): NO